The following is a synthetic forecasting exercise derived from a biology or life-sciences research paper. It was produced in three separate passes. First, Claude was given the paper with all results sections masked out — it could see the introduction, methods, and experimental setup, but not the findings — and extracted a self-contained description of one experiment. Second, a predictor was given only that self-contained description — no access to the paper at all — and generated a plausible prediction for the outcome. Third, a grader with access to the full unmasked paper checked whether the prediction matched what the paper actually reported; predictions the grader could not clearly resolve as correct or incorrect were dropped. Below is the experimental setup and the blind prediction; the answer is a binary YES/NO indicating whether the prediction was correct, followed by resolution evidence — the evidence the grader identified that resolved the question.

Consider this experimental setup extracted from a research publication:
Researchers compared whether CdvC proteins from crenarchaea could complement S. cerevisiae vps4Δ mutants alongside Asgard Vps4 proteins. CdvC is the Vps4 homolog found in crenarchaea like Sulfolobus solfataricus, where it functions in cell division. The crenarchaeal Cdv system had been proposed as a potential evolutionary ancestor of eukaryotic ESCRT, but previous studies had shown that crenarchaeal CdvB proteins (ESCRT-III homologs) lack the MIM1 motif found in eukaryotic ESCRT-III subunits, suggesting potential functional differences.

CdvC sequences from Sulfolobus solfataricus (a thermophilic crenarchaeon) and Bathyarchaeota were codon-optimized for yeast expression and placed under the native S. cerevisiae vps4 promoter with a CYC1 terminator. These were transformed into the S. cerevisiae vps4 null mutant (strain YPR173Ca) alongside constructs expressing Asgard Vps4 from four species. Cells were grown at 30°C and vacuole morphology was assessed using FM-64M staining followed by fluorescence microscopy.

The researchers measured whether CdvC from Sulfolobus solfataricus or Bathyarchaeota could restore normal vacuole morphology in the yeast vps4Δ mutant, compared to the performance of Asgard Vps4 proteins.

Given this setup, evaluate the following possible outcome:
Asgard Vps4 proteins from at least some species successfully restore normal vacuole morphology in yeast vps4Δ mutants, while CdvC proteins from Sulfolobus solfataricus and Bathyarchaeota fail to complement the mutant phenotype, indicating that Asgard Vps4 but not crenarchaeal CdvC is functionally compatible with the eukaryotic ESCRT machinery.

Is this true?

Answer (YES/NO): NO